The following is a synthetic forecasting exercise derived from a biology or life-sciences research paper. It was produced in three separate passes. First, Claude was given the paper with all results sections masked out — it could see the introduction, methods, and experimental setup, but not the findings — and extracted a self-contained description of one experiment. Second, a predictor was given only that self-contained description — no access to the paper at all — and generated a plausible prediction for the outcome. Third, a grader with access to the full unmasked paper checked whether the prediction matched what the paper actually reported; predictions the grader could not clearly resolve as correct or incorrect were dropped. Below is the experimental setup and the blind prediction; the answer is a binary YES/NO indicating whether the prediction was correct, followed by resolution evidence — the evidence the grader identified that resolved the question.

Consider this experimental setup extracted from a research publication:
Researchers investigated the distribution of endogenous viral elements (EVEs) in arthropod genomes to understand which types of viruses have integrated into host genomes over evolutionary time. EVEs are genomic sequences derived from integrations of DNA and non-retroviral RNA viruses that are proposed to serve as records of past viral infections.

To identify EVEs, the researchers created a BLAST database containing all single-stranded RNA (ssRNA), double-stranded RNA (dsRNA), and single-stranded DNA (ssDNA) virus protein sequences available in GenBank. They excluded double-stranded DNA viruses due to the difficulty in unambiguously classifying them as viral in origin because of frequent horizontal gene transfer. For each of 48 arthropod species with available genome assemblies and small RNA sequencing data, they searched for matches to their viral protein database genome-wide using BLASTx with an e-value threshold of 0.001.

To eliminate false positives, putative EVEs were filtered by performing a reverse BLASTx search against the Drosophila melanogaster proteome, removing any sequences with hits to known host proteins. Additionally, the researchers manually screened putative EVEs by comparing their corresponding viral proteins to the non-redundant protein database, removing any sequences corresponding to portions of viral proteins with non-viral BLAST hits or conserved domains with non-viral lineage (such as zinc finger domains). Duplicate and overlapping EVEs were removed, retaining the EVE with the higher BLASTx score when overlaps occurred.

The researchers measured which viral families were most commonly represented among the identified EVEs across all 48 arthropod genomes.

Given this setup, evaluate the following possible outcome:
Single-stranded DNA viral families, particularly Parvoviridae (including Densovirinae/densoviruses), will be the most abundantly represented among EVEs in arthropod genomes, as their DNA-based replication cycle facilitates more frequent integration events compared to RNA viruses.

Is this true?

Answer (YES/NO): NO